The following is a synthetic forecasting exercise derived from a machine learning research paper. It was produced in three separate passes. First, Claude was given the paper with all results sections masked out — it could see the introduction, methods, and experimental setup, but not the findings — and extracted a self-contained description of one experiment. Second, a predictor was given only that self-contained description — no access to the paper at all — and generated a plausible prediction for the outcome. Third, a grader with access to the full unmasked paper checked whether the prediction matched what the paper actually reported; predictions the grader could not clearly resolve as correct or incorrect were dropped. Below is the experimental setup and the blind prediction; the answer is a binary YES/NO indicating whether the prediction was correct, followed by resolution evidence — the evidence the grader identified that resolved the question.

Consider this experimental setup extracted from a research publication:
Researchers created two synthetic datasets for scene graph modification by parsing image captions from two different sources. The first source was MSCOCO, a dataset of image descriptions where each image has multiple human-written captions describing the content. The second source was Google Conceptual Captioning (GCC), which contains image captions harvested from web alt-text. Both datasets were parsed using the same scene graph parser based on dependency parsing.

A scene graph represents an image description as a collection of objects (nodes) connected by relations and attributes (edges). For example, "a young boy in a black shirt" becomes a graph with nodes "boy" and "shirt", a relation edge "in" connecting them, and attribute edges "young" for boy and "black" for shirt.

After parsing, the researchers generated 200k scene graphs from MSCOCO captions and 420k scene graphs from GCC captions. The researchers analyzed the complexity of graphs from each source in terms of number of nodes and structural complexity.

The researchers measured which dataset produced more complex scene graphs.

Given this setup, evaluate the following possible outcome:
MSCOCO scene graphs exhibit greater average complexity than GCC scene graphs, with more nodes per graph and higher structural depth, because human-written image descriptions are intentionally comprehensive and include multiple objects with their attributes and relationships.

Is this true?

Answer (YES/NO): NO